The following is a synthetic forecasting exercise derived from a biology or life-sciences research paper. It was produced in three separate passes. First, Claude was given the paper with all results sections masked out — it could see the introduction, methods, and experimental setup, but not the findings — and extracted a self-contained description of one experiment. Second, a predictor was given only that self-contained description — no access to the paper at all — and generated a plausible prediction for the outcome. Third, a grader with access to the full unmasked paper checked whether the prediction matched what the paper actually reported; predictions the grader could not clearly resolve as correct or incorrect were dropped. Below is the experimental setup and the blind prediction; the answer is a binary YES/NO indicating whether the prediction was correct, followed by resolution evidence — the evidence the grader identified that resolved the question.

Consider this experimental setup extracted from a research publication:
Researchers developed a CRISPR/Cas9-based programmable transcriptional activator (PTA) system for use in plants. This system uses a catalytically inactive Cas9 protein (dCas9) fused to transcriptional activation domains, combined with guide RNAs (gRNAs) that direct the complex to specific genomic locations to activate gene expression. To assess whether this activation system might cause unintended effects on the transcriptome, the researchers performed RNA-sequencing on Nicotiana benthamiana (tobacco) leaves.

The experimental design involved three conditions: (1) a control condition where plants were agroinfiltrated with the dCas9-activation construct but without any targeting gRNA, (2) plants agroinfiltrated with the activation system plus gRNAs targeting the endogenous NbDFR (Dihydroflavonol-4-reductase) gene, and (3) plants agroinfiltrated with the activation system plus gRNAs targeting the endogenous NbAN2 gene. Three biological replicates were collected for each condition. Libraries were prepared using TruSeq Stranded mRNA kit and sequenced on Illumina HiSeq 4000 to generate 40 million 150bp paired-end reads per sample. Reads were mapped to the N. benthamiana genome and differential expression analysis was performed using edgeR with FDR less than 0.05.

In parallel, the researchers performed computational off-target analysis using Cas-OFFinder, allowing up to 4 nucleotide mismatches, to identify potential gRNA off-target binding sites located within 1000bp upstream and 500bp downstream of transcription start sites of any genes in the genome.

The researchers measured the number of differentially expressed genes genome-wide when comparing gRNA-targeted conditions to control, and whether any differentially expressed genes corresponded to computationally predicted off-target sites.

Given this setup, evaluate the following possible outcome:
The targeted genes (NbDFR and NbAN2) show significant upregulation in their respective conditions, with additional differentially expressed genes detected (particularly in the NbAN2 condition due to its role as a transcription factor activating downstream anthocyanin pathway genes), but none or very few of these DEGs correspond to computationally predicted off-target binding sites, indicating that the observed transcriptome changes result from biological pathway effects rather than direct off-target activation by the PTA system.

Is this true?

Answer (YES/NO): YES